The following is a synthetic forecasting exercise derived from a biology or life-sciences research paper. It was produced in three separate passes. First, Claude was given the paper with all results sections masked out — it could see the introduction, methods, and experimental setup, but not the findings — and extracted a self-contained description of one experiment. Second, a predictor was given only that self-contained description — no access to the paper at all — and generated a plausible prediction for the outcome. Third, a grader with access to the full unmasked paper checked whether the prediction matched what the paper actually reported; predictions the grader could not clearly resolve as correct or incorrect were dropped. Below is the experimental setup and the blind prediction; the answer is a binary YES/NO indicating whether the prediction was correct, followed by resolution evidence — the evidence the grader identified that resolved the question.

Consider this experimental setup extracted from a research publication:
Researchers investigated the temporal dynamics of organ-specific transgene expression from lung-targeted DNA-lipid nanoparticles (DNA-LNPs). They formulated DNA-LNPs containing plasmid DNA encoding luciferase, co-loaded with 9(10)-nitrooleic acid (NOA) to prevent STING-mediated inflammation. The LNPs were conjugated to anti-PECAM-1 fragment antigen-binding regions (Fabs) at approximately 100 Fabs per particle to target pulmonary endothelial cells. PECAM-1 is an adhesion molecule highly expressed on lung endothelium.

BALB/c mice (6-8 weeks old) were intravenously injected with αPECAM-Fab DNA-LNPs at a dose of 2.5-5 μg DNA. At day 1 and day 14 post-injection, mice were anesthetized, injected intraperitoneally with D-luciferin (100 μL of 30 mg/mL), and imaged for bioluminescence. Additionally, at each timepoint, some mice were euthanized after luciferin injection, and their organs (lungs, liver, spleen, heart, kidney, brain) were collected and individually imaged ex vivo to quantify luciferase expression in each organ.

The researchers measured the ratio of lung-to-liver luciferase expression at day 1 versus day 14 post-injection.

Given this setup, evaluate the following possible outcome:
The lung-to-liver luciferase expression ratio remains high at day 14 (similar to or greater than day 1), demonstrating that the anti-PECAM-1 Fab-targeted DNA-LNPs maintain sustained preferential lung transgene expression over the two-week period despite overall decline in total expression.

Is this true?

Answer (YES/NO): YES